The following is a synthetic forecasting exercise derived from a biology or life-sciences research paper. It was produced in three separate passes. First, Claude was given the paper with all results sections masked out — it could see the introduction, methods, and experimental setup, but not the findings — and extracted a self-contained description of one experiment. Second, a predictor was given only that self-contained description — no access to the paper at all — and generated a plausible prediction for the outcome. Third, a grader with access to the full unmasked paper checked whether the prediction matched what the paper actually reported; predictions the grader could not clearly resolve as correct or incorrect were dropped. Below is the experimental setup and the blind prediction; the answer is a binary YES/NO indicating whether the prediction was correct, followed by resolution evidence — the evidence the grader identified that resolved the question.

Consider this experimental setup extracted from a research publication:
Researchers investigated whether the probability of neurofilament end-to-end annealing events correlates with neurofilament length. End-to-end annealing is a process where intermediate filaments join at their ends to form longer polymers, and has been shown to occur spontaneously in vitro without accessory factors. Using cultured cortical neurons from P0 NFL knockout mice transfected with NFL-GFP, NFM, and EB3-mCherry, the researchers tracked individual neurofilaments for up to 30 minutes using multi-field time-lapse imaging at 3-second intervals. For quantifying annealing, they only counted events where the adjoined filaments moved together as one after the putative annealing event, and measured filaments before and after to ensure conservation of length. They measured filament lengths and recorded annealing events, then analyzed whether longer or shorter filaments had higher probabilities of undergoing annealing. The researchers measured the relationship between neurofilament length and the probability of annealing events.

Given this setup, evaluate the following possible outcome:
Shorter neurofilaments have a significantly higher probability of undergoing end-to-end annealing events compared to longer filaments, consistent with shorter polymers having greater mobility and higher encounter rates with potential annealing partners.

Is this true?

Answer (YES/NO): YES